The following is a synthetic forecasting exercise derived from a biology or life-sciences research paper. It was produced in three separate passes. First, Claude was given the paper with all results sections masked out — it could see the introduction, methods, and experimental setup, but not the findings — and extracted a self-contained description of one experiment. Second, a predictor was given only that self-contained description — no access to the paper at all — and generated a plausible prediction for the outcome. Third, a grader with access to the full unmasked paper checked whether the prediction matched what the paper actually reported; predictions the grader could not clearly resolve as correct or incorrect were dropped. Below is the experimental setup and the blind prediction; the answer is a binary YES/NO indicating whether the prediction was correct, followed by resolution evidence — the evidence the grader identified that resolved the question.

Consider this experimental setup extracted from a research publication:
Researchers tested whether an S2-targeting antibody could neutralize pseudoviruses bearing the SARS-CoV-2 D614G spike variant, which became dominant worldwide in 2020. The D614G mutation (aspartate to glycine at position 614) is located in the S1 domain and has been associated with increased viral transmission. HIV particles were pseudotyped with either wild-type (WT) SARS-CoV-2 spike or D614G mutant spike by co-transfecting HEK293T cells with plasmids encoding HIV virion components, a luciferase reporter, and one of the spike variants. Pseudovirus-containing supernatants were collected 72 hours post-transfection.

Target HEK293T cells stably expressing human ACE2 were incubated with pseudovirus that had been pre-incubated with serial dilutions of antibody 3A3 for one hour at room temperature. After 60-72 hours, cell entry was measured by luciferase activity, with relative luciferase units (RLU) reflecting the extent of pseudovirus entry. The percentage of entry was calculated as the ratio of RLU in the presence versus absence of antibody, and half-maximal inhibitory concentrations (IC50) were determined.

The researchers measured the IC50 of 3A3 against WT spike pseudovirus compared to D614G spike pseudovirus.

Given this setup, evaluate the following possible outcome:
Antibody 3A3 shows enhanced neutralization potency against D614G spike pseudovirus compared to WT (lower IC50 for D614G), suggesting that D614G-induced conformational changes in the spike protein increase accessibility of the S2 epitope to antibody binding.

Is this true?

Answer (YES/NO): YES